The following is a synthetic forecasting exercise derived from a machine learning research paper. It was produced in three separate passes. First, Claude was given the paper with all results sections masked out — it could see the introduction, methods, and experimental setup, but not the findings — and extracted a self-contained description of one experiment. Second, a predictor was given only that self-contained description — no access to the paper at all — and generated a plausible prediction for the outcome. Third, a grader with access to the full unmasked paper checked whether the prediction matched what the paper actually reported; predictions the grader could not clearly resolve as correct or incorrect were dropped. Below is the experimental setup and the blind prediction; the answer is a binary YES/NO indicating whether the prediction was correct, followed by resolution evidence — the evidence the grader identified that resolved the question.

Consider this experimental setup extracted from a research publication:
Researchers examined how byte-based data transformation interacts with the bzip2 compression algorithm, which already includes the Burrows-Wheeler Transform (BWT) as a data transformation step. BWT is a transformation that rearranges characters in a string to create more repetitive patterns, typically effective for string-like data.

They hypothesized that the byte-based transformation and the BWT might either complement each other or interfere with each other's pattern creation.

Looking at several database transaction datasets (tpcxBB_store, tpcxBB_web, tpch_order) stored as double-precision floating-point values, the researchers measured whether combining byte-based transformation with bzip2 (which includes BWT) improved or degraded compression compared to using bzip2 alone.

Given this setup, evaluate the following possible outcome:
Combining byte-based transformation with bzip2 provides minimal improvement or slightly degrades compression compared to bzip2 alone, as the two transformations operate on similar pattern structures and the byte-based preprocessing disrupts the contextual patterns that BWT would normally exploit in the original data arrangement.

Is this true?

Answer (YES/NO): NO